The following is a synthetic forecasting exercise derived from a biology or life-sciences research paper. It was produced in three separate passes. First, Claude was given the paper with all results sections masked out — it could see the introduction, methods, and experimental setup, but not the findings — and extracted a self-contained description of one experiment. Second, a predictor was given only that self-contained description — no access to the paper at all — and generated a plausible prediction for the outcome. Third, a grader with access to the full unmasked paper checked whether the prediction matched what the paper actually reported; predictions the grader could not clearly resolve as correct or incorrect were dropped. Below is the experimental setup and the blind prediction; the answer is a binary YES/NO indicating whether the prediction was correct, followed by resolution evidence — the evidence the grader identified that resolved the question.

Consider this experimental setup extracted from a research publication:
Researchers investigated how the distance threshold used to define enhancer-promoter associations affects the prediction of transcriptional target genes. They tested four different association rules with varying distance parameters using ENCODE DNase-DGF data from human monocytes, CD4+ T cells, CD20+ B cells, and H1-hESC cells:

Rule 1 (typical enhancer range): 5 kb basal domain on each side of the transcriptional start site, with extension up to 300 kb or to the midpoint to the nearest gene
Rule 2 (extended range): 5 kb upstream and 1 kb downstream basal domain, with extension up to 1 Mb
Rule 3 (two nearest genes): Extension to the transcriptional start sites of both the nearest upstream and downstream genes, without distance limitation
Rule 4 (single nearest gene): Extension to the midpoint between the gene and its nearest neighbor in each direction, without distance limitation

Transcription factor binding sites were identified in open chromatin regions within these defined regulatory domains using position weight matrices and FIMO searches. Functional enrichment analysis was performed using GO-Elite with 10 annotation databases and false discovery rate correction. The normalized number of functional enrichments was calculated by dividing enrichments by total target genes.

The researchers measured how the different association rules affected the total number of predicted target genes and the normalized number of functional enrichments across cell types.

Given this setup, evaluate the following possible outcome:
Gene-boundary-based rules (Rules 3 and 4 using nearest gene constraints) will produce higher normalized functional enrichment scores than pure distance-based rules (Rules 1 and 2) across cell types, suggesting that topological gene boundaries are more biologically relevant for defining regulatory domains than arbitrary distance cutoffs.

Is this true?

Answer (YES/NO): NO